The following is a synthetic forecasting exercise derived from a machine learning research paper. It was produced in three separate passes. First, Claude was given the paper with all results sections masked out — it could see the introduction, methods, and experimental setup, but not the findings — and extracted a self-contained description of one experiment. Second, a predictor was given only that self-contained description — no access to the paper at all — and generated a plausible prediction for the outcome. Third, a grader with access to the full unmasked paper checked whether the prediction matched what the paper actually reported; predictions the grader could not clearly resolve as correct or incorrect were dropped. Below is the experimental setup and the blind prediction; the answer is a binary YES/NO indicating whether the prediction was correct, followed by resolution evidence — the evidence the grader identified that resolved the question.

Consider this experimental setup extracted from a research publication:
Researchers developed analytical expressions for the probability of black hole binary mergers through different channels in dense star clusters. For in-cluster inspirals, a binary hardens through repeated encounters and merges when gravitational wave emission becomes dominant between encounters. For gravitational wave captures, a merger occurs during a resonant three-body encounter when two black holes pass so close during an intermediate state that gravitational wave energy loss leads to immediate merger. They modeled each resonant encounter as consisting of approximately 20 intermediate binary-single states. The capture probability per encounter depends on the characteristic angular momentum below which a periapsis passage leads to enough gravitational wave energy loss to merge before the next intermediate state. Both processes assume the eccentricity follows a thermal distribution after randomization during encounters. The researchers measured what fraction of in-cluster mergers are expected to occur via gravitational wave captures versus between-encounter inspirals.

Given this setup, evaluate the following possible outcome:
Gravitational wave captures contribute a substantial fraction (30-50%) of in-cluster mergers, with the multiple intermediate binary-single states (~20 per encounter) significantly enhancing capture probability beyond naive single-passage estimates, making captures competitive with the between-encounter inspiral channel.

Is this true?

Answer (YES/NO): NO